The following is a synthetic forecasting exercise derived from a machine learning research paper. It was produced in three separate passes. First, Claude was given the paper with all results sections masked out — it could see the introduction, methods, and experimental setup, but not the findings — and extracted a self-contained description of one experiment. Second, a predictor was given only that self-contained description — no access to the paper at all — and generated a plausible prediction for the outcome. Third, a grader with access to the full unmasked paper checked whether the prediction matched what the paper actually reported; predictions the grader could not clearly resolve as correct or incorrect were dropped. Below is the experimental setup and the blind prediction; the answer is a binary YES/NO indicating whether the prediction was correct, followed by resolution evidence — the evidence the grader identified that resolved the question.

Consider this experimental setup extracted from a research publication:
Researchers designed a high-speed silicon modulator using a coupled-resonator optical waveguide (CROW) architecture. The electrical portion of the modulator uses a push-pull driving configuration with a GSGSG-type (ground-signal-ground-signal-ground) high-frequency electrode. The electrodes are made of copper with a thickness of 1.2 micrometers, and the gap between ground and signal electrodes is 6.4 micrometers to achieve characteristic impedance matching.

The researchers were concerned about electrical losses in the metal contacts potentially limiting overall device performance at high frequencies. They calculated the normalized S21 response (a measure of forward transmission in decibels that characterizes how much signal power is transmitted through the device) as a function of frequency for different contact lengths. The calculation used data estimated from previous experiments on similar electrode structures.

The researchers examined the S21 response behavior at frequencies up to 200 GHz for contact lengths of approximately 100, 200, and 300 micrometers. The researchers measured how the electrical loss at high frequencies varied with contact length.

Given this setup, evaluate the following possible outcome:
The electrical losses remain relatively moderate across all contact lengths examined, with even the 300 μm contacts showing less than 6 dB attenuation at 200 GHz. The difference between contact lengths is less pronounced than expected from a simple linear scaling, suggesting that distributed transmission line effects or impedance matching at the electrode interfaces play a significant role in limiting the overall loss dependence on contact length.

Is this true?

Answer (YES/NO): NO